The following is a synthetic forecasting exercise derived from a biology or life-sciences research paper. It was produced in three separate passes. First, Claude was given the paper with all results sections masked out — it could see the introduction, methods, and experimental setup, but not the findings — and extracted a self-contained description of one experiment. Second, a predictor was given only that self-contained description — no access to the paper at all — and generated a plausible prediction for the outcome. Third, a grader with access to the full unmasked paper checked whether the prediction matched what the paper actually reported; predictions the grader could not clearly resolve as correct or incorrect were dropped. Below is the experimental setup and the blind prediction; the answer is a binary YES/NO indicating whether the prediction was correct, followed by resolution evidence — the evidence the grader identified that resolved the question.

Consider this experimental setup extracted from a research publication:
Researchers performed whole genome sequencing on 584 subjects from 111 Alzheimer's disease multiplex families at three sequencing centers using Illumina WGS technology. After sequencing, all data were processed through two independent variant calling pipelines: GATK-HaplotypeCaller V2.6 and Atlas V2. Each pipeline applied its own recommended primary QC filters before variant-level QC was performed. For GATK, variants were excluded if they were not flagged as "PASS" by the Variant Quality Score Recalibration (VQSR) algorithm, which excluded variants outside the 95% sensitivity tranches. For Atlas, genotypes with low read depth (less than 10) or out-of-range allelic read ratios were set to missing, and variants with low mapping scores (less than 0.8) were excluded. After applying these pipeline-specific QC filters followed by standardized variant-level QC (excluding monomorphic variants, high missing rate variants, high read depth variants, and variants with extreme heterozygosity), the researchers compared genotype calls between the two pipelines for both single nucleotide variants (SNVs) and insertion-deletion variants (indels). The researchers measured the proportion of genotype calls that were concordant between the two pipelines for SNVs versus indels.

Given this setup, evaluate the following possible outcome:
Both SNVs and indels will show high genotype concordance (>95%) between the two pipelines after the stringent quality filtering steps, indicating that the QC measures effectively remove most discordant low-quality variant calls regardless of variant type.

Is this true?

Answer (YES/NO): NO